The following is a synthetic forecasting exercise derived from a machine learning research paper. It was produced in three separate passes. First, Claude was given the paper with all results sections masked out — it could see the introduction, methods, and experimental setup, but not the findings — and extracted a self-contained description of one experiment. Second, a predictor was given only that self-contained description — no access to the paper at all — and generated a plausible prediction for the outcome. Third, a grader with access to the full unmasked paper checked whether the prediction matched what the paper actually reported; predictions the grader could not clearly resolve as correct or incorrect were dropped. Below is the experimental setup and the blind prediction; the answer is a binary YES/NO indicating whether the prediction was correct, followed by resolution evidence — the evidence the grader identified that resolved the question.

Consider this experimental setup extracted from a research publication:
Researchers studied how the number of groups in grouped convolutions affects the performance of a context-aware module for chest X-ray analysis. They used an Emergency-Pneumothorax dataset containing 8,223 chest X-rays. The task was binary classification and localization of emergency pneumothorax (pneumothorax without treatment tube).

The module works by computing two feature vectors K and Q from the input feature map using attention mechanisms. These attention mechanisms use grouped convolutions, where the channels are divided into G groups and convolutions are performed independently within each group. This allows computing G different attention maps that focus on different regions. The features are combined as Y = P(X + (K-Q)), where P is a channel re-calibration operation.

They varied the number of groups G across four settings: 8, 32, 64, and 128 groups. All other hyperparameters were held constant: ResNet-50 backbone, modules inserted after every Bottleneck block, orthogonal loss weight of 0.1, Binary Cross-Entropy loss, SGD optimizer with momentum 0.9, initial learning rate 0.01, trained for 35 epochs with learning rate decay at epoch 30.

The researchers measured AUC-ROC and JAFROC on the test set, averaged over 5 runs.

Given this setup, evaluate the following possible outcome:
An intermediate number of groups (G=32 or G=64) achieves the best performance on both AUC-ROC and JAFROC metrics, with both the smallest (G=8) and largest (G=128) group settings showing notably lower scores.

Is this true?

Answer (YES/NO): NO